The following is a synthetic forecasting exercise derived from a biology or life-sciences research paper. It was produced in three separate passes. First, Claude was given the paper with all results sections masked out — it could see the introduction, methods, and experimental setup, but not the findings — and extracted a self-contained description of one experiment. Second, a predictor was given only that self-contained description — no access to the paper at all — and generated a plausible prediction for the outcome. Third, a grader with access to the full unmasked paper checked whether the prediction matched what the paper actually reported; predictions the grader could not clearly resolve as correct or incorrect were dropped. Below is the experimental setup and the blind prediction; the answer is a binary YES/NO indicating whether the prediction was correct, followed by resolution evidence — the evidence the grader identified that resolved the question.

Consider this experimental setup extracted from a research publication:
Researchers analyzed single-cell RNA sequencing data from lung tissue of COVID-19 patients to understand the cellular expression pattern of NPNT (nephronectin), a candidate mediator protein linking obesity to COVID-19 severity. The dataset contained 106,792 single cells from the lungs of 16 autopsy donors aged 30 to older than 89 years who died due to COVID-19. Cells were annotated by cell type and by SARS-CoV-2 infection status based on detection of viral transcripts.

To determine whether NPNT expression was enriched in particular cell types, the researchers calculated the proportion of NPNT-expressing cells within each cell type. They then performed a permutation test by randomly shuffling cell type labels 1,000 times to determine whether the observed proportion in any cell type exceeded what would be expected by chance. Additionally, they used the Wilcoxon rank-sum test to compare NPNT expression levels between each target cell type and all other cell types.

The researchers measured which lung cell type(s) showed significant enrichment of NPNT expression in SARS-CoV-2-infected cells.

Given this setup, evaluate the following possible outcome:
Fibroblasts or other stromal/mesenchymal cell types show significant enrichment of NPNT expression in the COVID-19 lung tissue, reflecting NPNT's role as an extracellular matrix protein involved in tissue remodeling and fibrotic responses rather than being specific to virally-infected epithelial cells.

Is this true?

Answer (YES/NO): NO